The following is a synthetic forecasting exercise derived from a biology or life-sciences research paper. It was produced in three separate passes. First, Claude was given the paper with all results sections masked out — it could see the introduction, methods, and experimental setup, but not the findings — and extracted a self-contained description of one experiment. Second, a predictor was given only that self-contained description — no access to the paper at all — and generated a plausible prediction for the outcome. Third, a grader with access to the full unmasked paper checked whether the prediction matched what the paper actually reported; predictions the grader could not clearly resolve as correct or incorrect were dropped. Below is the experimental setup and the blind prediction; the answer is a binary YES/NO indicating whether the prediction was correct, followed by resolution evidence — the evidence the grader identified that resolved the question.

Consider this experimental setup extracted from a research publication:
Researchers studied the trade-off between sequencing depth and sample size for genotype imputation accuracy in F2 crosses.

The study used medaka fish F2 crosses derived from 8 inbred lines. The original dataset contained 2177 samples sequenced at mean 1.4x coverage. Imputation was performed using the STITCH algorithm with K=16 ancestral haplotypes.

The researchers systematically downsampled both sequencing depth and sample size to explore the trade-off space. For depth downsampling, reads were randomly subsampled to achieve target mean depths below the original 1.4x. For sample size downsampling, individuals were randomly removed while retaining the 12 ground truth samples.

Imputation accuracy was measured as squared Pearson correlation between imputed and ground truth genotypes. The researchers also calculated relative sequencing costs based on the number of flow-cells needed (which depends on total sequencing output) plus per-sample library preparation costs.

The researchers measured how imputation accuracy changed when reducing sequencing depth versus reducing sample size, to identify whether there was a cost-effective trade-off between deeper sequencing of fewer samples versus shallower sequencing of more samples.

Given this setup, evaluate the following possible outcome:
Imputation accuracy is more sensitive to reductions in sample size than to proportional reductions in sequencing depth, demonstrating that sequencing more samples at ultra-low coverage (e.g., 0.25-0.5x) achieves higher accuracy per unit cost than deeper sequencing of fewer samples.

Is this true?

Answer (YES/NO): NO